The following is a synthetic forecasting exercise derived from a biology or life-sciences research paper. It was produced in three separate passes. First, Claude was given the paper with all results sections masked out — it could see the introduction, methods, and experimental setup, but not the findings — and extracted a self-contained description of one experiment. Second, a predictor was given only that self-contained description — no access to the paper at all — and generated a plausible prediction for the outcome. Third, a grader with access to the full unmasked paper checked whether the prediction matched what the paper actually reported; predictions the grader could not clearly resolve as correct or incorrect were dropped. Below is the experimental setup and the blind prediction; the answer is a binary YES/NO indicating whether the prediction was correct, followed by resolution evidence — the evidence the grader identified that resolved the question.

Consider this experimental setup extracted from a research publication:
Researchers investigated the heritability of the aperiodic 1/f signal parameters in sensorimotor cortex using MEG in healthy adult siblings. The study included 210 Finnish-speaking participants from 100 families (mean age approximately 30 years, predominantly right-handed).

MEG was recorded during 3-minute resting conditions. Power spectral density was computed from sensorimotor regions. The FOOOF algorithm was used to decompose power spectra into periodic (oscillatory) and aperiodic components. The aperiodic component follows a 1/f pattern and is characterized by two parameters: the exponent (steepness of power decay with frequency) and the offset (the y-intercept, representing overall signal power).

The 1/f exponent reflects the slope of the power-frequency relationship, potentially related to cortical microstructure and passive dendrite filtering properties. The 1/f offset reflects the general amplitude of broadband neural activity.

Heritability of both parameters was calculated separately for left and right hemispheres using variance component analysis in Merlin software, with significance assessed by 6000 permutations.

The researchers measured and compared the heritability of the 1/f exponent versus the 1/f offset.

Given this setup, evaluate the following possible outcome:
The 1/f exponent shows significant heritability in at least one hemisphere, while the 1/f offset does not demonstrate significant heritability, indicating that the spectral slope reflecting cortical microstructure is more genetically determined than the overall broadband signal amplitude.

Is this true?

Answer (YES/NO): YES